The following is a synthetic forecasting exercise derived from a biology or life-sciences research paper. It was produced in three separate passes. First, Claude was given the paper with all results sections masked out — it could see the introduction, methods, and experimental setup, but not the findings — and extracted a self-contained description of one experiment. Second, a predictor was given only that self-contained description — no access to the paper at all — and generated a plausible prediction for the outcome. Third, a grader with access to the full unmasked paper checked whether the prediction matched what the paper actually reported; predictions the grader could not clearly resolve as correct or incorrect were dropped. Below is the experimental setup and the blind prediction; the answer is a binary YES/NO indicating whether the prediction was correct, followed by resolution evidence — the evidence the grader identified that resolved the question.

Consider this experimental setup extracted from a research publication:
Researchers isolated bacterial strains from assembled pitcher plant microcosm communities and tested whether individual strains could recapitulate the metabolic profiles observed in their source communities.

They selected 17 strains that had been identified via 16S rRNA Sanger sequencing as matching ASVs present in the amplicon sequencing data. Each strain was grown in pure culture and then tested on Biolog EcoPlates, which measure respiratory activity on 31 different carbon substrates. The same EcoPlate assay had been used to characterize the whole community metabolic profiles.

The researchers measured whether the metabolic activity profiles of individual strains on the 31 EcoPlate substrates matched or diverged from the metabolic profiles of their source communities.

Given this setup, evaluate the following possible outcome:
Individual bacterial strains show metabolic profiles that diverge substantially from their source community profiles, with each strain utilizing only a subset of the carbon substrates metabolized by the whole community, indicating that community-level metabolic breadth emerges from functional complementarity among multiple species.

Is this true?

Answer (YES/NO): YES